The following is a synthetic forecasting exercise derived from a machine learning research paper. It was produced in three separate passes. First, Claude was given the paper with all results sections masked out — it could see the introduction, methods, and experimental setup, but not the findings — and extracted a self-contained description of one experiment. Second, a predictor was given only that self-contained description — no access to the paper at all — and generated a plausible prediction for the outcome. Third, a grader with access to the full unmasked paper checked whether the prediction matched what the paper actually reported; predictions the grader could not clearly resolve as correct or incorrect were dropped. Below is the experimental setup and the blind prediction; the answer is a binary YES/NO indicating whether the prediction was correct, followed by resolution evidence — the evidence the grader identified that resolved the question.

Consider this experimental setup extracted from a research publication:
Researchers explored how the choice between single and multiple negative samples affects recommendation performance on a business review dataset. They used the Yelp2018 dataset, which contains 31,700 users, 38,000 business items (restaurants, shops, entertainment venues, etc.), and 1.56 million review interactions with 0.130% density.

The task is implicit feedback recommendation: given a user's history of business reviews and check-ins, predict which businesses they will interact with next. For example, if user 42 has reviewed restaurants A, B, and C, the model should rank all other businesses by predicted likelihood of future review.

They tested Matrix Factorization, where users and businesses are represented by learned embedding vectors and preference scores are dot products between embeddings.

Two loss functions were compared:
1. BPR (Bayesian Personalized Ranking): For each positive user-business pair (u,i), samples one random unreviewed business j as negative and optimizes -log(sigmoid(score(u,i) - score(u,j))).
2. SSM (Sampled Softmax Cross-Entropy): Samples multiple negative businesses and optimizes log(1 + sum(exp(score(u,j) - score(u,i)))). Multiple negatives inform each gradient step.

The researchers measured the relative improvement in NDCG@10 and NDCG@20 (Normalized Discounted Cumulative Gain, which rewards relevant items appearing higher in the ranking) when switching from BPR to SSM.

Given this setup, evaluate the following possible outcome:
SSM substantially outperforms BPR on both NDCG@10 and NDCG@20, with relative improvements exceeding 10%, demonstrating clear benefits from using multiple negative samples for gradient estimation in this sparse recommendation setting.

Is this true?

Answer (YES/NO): NO